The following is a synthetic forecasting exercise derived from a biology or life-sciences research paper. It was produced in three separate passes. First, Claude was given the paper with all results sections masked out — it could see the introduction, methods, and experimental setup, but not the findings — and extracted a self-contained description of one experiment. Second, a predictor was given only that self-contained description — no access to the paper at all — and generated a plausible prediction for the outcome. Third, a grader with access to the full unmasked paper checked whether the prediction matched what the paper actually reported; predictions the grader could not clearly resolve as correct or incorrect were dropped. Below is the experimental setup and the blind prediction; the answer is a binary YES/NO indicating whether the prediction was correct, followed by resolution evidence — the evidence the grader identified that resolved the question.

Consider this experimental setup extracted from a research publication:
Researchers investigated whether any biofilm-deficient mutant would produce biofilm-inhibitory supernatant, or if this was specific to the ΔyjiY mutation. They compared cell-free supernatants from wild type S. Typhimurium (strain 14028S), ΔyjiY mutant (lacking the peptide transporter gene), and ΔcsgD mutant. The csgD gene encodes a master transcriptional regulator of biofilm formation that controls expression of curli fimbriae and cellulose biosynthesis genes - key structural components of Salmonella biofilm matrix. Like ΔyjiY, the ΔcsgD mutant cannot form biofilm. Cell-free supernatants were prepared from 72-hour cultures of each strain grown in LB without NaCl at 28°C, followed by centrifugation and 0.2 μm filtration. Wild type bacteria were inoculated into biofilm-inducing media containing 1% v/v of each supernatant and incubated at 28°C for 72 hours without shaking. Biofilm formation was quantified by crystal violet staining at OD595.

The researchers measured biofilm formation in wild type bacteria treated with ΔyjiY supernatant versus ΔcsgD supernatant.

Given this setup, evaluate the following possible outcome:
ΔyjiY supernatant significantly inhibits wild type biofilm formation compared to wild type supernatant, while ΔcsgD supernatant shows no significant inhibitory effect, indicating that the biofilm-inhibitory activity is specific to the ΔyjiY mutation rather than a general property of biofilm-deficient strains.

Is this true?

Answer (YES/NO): YES